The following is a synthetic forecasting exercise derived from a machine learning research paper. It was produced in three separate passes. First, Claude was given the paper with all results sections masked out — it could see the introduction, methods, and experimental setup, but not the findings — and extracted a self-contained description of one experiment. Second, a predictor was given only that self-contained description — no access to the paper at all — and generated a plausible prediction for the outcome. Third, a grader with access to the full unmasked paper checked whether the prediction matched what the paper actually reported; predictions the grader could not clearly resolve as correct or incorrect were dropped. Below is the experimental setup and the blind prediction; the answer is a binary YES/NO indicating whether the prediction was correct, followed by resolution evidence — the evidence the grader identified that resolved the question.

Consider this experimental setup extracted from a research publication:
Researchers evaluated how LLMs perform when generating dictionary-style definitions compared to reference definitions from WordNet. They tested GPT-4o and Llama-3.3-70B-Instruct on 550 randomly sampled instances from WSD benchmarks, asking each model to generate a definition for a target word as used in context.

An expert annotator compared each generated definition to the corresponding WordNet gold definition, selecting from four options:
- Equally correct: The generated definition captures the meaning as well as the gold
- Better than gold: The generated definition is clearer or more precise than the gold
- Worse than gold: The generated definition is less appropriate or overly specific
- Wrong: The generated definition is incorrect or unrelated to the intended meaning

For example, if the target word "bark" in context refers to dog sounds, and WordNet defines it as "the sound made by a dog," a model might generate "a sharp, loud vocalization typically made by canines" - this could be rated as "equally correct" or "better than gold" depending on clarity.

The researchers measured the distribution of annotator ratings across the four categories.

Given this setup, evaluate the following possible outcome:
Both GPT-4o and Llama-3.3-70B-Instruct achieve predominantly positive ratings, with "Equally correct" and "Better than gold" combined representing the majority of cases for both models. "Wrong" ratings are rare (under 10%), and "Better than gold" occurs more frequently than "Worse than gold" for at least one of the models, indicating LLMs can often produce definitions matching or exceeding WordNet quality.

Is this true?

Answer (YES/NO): NO